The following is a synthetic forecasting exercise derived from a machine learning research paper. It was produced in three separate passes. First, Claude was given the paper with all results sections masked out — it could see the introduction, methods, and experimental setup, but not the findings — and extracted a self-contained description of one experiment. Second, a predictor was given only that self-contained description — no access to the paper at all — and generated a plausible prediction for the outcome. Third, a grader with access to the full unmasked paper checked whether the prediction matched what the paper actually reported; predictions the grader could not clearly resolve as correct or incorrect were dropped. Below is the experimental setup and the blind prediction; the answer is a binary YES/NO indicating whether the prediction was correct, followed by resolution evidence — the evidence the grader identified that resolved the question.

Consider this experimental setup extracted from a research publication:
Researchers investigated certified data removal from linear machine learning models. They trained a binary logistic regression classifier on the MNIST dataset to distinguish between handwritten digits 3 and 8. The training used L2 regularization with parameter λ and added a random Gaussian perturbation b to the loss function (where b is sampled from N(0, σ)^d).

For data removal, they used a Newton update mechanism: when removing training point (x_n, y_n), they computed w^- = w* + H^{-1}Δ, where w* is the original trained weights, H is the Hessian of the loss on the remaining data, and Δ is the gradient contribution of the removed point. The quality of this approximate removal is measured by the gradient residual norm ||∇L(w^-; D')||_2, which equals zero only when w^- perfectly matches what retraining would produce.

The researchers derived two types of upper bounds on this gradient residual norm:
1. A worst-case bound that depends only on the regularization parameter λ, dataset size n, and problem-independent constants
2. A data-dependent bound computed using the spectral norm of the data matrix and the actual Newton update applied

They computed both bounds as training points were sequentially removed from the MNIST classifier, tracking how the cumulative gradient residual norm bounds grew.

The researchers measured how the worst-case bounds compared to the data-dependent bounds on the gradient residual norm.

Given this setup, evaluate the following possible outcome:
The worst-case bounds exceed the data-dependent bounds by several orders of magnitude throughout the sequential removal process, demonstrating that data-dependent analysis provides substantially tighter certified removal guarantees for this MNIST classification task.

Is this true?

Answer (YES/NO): YES